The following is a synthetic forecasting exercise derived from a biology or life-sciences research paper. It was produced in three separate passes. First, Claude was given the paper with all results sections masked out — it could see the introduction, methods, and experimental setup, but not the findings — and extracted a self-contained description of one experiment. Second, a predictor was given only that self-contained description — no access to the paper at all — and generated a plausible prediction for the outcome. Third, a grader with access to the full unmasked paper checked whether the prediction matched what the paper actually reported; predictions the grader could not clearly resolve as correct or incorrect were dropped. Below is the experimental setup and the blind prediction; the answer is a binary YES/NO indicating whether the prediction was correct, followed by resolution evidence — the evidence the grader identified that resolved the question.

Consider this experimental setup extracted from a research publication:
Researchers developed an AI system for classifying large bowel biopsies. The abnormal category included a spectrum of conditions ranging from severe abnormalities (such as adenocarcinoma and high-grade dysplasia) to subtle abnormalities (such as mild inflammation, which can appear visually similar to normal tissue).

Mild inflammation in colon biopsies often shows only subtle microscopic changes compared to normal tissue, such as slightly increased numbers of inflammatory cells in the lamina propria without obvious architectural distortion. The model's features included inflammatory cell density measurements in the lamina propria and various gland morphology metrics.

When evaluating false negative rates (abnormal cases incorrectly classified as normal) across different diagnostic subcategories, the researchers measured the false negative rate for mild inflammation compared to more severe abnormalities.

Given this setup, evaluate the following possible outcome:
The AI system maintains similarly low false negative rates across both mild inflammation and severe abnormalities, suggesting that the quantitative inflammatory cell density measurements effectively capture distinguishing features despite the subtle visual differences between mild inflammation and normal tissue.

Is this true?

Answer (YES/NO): NO